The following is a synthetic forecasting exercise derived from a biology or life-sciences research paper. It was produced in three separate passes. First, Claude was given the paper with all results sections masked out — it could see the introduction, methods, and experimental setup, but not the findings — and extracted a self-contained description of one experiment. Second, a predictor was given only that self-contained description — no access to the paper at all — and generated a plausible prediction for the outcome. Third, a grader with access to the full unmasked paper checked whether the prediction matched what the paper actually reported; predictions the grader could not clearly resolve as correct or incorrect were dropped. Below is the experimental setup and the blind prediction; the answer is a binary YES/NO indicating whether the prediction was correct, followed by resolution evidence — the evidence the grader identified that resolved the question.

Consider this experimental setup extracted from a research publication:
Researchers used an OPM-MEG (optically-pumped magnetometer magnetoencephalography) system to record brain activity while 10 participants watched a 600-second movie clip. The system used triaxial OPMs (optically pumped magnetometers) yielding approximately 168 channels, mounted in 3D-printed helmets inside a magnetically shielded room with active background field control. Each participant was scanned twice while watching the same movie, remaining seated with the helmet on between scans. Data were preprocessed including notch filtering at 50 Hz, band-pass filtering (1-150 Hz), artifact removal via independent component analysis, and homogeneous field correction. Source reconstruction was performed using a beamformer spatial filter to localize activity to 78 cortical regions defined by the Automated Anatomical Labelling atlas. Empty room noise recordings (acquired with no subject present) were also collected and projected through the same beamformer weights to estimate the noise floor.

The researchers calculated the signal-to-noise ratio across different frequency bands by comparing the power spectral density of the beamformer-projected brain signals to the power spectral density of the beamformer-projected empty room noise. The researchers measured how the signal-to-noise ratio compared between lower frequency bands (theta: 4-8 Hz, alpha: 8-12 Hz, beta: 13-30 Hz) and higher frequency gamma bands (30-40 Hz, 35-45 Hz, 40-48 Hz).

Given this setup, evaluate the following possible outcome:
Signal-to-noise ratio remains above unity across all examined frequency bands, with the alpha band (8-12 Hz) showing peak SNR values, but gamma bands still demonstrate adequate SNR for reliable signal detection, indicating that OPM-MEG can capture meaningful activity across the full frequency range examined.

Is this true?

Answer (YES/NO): NO